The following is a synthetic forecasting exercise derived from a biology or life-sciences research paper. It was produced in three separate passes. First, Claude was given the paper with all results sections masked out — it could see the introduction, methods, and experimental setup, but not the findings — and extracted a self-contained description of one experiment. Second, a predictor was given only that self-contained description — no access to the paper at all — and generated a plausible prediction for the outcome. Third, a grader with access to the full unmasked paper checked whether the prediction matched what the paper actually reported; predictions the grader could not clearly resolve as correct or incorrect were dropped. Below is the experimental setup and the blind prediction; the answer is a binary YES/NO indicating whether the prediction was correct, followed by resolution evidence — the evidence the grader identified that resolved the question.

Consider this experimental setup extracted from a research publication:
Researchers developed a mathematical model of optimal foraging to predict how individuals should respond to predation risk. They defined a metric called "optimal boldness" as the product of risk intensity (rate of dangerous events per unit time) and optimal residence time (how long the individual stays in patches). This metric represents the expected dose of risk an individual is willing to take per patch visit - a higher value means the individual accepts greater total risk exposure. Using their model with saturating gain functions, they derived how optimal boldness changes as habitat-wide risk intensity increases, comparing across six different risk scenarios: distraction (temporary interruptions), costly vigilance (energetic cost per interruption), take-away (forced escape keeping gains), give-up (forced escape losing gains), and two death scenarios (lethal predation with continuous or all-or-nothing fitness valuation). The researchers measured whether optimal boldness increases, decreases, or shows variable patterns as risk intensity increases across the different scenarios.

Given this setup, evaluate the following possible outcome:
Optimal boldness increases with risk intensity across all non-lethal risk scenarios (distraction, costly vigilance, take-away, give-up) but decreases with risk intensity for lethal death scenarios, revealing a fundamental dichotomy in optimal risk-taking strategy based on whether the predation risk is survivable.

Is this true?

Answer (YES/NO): NO